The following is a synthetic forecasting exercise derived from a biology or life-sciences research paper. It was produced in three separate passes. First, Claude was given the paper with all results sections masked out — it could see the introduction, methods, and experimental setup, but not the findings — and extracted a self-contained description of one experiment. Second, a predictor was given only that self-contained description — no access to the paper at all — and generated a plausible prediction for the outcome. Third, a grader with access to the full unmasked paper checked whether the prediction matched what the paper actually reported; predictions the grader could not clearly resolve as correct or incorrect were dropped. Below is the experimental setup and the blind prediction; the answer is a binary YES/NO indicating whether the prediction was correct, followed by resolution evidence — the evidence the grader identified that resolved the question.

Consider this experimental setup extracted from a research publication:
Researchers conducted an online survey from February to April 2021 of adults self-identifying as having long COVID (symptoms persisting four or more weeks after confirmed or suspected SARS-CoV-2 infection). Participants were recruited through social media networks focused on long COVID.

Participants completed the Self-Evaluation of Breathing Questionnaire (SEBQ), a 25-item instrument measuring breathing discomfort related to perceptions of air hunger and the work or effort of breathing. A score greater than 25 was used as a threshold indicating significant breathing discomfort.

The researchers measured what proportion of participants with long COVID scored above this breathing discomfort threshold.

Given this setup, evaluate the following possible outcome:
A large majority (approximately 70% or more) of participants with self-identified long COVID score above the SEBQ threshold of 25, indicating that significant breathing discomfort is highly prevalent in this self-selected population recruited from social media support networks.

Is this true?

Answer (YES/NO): NO